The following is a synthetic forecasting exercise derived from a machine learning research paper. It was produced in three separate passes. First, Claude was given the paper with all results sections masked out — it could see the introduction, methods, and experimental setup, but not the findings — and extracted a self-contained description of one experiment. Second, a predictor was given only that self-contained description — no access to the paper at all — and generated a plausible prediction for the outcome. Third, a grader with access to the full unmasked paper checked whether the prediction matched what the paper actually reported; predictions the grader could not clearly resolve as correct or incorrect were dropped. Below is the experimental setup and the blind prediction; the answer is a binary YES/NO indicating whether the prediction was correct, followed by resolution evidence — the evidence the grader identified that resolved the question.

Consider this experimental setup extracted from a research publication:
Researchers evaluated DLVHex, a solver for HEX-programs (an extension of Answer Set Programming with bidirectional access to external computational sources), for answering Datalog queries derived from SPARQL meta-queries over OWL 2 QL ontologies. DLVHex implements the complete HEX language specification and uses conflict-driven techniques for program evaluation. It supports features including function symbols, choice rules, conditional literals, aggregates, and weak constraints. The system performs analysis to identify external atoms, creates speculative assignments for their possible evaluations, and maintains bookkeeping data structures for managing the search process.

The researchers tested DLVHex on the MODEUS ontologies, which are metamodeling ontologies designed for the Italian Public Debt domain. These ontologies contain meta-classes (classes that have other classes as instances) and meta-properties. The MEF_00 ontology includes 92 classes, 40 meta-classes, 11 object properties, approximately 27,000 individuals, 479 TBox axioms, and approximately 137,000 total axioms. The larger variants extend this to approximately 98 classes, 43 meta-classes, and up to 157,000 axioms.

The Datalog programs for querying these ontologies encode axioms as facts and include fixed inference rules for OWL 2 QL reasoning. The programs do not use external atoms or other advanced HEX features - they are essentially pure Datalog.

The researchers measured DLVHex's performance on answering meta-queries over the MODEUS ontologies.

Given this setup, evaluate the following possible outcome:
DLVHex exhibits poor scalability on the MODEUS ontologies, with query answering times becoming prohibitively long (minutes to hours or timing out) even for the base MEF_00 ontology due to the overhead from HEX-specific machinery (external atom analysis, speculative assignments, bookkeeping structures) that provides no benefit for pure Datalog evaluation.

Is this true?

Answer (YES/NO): YES